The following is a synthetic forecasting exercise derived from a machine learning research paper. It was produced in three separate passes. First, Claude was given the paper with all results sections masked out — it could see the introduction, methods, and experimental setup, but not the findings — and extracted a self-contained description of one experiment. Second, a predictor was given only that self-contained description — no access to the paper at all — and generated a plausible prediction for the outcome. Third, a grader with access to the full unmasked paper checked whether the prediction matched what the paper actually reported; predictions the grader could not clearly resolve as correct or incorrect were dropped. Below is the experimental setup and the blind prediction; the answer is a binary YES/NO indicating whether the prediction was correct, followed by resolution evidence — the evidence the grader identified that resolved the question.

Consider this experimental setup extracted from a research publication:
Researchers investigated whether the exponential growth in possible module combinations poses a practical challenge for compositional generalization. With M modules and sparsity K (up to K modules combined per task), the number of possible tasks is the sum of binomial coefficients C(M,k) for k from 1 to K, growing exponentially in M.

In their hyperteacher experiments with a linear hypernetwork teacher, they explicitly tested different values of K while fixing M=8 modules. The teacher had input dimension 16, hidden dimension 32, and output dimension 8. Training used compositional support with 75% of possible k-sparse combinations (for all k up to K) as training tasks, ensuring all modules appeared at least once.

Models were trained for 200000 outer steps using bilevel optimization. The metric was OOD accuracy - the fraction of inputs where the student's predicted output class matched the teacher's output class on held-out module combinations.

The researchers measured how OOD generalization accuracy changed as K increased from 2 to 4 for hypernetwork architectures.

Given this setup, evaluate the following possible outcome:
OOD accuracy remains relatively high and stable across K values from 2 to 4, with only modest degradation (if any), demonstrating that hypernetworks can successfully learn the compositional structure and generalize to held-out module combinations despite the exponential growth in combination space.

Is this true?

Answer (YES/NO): YES